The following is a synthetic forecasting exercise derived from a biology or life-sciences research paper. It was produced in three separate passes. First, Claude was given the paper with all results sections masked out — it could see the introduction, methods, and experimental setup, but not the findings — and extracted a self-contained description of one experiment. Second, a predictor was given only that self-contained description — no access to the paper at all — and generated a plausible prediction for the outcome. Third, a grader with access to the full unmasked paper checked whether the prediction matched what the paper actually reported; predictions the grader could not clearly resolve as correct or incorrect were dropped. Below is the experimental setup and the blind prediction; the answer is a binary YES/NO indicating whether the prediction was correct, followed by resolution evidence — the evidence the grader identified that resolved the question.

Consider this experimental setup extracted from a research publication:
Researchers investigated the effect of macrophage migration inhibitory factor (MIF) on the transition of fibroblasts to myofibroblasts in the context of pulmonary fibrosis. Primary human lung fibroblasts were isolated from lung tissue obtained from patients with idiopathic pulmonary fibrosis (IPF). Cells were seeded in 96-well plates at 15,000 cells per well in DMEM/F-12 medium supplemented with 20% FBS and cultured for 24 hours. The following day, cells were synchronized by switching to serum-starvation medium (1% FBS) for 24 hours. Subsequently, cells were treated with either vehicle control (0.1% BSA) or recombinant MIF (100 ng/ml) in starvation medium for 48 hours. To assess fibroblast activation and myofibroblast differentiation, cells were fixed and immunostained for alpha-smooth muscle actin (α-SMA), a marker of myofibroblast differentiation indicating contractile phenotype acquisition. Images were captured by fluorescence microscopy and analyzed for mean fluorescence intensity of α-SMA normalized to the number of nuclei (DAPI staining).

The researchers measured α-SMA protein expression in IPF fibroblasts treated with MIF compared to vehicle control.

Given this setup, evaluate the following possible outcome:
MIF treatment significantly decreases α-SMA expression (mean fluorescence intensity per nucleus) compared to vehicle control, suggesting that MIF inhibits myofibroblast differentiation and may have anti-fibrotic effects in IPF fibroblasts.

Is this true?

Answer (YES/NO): NO